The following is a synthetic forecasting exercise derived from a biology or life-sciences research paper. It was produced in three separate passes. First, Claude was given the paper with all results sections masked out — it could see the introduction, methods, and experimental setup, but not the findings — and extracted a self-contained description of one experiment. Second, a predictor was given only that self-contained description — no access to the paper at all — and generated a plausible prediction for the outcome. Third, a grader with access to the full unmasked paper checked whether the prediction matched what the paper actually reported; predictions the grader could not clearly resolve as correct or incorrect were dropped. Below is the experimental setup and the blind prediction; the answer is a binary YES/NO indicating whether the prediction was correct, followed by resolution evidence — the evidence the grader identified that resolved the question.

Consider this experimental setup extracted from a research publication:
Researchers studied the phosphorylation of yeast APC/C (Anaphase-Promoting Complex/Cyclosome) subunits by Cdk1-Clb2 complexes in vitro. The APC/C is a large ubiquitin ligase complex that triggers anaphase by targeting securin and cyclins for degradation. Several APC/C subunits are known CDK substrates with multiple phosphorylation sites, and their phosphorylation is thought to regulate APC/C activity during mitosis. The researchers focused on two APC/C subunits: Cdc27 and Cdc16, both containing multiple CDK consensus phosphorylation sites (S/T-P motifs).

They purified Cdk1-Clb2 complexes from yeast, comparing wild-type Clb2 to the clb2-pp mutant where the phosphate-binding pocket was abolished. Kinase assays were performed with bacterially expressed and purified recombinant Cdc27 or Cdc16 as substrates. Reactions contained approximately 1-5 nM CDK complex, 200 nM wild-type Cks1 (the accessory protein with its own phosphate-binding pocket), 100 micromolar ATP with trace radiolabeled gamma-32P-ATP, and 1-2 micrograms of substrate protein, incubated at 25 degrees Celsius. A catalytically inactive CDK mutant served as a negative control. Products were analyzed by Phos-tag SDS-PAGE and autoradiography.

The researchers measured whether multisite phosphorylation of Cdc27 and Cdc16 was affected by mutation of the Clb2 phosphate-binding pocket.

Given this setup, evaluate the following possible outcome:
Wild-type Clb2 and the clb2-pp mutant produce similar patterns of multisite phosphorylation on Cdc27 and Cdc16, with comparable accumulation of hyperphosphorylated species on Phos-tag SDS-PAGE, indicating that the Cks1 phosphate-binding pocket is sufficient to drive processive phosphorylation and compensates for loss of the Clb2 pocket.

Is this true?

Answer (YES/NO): NO